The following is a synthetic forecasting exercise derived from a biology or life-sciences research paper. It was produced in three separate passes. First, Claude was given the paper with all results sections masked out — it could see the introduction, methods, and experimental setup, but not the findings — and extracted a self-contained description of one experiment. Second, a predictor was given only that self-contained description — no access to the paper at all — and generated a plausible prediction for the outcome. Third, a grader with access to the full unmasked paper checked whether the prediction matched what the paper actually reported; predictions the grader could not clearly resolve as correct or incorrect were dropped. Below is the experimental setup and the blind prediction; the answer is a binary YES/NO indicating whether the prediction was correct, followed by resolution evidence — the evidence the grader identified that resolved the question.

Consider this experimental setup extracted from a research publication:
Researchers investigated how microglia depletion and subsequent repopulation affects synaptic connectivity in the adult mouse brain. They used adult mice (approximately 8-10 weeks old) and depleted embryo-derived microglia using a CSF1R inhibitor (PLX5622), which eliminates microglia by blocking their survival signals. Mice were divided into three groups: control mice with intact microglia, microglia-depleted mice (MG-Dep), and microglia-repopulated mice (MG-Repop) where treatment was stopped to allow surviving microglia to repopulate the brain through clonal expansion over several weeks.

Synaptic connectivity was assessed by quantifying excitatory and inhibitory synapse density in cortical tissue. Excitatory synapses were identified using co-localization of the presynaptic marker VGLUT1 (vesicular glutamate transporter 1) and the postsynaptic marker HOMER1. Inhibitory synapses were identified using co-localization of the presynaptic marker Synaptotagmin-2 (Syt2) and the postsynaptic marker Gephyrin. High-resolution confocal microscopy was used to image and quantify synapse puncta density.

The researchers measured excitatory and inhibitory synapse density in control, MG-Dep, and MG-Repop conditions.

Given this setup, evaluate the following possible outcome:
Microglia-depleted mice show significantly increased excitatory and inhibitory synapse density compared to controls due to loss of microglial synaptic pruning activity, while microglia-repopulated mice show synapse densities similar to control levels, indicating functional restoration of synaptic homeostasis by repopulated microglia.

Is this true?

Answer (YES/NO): NO